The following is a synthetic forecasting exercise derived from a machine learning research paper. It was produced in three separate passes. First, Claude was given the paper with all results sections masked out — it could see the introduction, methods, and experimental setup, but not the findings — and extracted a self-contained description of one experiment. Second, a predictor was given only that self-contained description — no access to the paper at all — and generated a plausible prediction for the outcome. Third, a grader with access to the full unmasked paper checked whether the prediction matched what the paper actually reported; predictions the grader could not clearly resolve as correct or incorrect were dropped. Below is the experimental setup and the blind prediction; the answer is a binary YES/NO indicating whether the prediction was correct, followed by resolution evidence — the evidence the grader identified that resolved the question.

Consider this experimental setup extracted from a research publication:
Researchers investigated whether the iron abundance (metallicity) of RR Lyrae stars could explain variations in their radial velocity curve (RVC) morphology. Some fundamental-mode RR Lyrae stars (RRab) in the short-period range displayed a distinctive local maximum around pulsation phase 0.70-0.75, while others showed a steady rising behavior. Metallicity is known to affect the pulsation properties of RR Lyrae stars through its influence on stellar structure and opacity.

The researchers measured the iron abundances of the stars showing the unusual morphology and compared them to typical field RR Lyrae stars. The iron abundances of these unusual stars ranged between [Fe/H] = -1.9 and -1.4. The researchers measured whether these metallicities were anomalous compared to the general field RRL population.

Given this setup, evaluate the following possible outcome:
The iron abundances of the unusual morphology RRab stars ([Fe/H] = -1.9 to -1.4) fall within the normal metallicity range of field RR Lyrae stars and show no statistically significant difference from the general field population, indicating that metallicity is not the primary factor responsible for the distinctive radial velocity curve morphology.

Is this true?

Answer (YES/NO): YES